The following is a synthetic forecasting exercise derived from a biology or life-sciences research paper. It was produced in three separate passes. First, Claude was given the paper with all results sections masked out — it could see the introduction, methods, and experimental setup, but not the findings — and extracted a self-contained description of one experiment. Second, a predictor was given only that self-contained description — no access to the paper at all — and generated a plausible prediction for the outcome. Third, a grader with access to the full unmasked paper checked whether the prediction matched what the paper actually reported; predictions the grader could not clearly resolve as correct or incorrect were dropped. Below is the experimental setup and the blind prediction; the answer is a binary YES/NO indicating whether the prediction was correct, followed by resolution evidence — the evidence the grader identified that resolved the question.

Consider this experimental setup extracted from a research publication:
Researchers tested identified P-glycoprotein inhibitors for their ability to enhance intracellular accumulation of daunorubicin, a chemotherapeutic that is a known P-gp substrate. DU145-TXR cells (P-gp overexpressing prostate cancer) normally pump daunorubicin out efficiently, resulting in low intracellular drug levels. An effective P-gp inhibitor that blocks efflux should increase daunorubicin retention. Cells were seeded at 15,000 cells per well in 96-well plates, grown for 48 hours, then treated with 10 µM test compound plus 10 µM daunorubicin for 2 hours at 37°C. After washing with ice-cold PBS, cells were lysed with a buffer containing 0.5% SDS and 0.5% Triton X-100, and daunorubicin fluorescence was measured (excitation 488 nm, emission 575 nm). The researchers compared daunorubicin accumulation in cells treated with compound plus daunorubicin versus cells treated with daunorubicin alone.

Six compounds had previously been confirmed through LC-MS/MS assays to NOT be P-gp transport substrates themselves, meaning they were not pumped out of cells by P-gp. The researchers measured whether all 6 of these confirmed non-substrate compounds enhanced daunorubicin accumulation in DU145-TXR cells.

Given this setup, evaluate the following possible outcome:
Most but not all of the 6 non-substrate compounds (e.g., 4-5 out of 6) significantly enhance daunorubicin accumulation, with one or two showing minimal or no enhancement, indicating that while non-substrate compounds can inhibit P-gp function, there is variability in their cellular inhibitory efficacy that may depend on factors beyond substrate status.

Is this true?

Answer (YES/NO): YES